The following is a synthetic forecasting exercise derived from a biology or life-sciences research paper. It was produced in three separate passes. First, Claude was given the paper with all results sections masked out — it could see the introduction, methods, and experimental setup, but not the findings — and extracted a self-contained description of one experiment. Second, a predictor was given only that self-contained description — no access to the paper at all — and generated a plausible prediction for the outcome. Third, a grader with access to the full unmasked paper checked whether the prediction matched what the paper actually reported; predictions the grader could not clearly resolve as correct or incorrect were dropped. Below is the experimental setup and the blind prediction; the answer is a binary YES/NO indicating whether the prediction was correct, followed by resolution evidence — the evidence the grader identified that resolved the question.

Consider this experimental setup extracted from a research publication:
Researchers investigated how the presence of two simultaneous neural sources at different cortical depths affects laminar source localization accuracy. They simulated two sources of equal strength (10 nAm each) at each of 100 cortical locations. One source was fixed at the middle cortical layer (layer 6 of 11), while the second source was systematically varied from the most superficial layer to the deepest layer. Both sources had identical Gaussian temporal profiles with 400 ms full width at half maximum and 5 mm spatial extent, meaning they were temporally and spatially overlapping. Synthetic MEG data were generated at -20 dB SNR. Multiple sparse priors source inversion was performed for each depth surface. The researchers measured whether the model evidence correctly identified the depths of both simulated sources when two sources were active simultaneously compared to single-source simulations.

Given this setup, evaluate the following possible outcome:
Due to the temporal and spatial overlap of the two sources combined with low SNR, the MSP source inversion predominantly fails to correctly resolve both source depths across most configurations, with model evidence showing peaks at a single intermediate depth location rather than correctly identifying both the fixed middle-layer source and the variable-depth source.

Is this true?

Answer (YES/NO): YES